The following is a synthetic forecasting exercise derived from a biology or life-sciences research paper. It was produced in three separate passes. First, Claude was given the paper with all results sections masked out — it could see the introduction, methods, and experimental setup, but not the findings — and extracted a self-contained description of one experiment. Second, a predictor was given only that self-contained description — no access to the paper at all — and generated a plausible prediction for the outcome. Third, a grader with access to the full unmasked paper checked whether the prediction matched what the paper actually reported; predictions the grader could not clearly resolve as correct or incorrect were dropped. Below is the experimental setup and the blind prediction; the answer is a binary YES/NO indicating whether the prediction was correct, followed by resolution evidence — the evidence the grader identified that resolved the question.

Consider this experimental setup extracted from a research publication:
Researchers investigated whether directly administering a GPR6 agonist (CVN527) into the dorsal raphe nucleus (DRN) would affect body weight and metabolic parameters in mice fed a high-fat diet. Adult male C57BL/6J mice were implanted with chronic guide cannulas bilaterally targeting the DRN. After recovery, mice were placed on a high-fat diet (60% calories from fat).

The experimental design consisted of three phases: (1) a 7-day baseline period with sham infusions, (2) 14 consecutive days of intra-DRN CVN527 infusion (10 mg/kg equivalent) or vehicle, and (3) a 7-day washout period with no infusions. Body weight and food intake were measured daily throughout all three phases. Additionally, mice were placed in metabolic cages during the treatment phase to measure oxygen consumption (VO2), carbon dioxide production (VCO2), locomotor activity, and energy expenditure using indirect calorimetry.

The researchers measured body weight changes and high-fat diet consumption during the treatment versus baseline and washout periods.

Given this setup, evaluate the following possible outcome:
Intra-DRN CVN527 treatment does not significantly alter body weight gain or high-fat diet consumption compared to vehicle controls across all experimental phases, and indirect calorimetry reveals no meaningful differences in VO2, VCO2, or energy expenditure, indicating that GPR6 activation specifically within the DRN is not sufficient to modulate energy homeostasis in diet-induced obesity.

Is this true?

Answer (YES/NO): NO